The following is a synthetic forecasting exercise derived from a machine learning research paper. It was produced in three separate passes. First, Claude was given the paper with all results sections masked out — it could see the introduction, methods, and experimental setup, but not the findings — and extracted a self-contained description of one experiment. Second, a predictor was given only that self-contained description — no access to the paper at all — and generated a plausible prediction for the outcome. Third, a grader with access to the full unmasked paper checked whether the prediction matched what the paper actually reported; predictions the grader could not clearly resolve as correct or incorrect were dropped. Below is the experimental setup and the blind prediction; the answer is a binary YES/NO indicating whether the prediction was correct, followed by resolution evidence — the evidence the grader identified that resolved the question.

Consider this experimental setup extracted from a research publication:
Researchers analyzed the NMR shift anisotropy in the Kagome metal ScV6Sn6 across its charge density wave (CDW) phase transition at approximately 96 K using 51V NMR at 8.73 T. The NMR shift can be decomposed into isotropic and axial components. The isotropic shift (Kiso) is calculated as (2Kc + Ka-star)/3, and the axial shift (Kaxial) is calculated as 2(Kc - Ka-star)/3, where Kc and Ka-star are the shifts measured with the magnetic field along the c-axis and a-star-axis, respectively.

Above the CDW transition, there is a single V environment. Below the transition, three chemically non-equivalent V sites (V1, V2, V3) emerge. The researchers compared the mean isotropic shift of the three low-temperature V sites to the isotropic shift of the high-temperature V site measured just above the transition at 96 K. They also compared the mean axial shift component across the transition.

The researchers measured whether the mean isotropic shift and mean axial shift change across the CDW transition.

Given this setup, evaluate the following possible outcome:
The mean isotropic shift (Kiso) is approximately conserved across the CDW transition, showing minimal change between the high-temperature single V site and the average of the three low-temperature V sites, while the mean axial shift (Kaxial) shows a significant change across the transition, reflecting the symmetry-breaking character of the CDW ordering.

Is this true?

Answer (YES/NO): YES